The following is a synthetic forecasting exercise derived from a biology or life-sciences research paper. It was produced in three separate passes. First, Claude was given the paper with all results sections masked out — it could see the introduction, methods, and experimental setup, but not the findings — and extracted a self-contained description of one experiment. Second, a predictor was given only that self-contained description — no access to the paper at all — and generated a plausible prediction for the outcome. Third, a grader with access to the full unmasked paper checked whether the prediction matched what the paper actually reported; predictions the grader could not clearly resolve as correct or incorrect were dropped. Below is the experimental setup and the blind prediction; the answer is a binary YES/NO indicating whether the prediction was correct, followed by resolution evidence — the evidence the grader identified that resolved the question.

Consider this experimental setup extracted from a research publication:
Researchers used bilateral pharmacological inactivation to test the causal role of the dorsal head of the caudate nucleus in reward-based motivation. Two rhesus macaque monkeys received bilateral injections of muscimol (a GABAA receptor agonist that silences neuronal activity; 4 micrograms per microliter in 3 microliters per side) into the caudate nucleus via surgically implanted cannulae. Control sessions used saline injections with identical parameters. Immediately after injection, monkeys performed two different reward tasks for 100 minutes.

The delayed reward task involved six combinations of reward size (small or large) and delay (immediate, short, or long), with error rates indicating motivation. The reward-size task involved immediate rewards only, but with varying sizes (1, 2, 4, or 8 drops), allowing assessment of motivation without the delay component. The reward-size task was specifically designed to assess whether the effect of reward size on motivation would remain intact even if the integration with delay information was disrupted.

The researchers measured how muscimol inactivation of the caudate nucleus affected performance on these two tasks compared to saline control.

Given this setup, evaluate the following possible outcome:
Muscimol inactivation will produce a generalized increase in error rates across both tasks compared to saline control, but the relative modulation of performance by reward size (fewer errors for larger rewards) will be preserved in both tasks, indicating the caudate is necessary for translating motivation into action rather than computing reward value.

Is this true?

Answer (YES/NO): NO